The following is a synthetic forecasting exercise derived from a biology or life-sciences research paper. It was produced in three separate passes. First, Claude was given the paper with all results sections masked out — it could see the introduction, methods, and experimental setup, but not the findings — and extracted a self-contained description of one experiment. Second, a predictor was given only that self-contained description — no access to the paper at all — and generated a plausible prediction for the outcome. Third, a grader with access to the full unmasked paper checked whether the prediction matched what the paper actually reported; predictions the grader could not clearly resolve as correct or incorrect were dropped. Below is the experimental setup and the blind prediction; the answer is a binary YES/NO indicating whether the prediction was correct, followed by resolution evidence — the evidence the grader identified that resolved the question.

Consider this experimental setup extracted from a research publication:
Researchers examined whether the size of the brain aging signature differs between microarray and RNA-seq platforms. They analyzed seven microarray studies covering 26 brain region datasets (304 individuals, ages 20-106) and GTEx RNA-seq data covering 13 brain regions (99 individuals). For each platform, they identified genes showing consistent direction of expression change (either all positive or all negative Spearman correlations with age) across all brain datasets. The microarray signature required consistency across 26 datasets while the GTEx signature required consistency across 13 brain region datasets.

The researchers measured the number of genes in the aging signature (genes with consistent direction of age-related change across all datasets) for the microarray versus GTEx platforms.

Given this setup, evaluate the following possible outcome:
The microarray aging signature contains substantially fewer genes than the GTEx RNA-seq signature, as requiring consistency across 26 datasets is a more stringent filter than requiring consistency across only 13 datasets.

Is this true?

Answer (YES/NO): YES